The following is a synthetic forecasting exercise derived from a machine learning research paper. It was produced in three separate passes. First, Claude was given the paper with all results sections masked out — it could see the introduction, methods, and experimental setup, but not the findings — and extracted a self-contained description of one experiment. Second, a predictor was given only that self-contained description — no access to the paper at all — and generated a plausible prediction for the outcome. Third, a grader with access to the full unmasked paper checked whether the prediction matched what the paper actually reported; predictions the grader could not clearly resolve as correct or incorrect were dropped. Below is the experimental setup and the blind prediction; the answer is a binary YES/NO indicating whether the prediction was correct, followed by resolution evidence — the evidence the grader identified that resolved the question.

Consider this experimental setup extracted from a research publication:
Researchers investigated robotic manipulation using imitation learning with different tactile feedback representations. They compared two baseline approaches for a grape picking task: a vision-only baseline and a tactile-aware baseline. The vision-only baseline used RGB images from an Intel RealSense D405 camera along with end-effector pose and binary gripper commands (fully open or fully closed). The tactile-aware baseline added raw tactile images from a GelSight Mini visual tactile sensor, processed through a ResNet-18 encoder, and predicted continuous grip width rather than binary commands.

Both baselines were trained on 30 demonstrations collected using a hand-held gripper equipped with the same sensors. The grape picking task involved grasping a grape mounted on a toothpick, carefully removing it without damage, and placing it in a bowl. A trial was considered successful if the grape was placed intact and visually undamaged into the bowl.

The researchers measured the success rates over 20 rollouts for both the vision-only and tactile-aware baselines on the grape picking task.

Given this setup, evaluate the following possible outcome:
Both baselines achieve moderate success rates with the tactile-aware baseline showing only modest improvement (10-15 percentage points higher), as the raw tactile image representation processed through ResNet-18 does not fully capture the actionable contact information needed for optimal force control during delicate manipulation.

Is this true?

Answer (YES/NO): NO